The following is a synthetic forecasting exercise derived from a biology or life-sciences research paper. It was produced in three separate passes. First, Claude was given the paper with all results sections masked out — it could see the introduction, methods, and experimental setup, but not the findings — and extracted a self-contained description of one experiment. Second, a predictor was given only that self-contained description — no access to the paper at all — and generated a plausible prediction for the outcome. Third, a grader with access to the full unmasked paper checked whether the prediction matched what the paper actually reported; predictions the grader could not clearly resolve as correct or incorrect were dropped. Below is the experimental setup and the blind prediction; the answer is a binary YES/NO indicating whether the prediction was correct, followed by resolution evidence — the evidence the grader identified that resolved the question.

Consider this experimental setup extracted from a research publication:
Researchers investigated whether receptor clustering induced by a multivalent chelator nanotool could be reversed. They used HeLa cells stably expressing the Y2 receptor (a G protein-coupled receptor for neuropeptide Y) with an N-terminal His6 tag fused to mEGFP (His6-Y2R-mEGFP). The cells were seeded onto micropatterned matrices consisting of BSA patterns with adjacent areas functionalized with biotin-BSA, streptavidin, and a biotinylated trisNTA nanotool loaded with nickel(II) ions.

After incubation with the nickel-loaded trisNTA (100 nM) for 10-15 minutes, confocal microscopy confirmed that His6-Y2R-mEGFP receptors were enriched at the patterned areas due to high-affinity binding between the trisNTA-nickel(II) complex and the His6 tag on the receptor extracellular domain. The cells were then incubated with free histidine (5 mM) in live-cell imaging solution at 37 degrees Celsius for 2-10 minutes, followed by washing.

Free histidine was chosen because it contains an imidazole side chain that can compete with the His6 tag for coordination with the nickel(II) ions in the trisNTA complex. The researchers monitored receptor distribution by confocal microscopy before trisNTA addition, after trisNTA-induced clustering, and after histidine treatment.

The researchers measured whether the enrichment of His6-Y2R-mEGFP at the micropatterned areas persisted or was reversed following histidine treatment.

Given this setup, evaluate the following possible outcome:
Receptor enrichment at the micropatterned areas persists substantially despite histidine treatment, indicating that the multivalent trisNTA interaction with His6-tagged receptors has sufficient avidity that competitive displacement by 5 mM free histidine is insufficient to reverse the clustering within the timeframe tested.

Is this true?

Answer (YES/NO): NO